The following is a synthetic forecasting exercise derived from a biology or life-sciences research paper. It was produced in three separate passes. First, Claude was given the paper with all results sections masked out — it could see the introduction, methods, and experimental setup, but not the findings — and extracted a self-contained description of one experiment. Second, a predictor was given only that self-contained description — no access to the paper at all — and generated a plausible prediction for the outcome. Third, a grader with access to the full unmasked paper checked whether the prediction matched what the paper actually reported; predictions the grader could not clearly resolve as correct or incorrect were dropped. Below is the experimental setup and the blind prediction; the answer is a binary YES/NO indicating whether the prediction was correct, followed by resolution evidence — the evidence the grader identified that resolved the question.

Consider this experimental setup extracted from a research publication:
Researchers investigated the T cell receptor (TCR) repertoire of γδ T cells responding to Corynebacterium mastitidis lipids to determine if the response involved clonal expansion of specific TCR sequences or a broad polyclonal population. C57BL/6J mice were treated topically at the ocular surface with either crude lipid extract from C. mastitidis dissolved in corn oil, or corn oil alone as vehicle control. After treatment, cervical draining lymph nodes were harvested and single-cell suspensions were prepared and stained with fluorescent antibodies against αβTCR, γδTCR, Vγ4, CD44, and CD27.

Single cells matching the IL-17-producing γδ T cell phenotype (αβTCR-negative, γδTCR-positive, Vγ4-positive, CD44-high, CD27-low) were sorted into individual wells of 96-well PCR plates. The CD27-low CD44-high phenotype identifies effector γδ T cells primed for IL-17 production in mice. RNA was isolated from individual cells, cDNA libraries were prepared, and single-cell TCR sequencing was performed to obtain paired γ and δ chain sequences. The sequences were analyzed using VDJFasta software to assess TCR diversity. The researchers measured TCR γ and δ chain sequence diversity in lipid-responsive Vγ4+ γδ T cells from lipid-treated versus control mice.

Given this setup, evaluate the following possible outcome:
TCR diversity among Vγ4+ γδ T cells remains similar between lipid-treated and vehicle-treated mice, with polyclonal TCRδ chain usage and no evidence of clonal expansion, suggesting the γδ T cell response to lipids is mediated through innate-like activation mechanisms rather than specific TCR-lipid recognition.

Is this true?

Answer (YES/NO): NO